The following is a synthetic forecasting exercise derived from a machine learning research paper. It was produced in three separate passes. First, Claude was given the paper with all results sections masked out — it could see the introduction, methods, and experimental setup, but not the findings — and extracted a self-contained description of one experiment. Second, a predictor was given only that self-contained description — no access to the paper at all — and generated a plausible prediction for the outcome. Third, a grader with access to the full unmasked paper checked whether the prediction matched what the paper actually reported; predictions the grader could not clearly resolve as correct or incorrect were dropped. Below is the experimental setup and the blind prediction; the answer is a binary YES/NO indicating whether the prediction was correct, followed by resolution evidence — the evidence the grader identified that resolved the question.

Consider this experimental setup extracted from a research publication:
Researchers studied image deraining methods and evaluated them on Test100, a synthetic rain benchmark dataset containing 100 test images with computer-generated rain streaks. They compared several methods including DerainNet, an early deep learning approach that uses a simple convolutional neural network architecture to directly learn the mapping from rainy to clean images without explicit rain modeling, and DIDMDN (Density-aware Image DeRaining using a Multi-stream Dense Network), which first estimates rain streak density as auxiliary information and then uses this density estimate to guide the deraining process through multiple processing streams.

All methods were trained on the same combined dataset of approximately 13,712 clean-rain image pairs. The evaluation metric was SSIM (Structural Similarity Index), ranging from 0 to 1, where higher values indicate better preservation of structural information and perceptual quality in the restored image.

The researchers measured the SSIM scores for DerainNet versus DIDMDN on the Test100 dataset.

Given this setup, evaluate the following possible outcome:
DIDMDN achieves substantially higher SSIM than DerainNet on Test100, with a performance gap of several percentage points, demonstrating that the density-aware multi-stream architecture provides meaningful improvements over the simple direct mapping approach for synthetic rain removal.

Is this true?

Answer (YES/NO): NO